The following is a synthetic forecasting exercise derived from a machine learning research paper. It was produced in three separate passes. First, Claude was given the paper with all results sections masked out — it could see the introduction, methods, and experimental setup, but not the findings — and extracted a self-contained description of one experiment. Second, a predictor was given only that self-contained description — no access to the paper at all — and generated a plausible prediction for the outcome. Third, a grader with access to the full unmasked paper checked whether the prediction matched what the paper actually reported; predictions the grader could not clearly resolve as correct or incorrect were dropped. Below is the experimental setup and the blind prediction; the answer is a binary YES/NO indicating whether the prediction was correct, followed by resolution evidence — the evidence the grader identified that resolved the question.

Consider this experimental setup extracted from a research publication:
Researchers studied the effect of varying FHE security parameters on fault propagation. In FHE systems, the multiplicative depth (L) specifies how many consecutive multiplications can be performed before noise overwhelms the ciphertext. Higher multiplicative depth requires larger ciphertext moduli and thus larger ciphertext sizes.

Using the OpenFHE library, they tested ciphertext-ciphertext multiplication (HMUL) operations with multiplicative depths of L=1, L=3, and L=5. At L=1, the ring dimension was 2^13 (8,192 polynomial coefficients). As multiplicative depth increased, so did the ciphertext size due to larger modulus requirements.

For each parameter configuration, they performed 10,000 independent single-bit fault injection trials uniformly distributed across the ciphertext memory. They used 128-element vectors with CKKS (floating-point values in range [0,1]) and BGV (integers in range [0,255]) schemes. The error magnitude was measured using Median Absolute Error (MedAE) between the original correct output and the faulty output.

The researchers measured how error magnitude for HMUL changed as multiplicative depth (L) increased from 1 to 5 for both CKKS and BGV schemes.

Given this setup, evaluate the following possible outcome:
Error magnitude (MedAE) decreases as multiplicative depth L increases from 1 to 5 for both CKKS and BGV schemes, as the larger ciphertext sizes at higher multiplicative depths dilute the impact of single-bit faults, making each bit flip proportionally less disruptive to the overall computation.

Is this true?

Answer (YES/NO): NO